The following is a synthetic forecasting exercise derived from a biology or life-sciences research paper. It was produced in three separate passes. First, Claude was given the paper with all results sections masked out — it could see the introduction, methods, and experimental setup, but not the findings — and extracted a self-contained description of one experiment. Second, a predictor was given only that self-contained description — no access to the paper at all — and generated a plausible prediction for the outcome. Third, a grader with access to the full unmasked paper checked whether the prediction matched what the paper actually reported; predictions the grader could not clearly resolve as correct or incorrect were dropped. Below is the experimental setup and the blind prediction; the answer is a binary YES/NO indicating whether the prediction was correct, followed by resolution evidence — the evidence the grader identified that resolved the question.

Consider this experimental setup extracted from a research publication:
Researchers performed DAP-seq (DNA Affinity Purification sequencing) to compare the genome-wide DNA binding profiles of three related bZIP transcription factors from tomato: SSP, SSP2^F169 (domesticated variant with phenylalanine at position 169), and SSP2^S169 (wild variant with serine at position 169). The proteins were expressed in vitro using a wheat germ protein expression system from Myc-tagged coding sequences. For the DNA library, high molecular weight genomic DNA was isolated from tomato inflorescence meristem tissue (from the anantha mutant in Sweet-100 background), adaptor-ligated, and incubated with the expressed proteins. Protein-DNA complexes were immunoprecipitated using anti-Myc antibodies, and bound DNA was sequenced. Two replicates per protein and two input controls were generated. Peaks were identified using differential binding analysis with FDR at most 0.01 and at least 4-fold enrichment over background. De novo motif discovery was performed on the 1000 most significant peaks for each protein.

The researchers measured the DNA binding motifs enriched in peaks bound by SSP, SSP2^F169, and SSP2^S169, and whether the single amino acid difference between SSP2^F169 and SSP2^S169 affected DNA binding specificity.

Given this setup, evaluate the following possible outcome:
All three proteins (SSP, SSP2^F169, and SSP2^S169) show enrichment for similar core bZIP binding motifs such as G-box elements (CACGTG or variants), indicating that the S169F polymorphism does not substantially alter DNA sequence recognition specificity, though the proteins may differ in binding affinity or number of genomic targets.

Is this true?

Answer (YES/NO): YES